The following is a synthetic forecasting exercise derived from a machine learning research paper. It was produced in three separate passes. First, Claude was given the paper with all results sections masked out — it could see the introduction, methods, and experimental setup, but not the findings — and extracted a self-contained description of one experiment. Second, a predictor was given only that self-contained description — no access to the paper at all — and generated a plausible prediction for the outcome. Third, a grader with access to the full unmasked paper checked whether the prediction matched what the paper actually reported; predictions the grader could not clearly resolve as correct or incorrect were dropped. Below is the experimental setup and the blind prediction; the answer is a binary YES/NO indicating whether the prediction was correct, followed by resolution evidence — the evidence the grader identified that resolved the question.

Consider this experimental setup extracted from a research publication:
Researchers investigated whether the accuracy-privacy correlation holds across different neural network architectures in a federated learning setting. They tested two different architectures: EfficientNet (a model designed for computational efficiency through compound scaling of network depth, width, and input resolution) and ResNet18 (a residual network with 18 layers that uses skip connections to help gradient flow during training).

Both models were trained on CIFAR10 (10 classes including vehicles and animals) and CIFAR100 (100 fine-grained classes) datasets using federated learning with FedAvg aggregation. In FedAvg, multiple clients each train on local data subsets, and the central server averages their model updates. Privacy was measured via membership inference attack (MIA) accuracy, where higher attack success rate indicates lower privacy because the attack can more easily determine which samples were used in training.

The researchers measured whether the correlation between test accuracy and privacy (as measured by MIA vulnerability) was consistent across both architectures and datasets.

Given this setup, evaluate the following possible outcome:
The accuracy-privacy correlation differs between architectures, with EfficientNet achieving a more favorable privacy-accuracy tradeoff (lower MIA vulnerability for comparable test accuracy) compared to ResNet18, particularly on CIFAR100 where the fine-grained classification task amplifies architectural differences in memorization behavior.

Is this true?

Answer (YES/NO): NO